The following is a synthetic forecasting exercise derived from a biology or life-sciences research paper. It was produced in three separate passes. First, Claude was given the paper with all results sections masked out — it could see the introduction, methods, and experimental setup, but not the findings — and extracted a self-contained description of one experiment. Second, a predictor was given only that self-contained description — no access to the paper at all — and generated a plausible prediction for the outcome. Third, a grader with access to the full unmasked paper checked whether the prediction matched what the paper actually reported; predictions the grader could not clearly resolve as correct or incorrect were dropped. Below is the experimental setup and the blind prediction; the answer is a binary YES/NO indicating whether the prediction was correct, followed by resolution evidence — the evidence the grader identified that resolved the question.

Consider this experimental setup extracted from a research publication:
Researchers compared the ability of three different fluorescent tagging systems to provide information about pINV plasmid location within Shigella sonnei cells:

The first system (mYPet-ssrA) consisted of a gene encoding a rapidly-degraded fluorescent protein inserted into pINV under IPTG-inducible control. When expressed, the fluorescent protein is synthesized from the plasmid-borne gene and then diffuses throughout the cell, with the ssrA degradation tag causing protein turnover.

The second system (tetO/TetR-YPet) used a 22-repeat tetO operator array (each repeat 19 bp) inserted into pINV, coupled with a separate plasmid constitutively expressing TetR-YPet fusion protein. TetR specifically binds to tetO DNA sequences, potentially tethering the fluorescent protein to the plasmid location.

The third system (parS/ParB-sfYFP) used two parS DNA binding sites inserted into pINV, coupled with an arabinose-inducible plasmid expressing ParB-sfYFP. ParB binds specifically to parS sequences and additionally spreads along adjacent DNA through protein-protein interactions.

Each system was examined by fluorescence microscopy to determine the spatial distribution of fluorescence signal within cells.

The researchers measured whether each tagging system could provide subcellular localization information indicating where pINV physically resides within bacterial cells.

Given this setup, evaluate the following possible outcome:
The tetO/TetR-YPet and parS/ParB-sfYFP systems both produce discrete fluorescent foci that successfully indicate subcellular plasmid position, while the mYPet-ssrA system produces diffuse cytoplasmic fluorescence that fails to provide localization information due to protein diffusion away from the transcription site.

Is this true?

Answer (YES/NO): YES